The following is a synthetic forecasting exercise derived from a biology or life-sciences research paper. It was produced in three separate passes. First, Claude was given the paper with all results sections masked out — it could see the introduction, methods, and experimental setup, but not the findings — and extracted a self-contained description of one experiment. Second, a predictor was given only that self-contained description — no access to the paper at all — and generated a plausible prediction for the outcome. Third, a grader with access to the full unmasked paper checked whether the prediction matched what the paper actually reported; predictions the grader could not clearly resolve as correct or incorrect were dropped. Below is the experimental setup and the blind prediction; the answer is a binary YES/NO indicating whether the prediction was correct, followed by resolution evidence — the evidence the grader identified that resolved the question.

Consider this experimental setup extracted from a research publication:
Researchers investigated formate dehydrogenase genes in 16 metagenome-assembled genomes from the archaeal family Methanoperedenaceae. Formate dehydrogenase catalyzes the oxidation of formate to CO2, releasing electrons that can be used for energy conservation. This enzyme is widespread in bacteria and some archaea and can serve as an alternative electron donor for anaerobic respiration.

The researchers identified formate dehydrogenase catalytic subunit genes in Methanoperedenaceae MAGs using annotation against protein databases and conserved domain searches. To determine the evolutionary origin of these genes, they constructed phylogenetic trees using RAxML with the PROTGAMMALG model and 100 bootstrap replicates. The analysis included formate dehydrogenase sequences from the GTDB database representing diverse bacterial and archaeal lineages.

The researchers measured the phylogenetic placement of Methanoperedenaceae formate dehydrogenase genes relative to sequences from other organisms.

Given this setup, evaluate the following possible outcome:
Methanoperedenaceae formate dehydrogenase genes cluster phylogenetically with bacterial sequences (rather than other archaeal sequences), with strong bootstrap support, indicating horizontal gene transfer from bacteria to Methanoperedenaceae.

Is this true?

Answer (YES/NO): NO